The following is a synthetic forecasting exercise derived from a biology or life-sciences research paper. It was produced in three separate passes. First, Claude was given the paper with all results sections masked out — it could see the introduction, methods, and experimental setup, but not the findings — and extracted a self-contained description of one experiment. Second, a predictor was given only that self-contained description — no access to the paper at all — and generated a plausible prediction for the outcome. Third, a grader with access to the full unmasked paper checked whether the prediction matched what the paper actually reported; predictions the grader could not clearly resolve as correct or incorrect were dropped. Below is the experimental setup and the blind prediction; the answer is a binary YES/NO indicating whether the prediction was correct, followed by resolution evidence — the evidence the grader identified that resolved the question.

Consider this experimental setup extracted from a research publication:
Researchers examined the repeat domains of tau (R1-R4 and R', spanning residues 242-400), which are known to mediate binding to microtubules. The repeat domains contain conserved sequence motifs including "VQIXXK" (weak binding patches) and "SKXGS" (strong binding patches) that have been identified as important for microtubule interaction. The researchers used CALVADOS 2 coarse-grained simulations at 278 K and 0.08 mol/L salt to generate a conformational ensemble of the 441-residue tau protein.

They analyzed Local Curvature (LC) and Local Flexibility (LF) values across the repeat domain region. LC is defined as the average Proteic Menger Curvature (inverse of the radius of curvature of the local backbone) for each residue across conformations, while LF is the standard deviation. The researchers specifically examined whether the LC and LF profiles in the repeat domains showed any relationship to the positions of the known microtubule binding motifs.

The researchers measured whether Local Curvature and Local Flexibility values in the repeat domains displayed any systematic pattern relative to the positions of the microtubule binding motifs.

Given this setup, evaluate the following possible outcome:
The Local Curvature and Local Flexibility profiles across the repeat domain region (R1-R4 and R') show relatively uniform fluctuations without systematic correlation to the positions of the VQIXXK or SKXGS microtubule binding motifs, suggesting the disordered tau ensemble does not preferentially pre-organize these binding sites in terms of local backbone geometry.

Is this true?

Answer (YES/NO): NO